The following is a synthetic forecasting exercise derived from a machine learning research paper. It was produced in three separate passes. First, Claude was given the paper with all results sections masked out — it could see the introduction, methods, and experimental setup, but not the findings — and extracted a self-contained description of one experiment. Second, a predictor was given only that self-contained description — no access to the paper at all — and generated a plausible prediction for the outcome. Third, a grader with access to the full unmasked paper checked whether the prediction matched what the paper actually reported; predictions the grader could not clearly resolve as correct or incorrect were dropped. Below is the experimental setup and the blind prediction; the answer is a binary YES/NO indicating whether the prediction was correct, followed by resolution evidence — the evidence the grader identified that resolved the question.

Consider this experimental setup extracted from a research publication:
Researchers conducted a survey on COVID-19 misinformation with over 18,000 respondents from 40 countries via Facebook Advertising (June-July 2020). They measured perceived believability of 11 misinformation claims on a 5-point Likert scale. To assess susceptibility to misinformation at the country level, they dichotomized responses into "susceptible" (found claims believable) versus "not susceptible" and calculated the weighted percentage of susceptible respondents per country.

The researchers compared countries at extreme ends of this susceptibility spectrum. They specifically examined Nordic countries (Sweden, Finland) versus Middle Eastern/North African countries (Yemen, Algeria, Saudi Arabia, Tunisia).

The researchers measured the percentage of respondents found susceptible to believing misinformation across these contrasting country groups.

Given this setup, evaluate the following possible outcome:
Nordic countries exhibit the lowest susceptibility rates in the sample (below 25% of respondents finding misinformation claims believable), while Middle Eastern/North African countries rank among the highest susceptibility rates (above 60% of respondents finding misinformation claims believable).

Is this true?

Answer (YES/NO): NO